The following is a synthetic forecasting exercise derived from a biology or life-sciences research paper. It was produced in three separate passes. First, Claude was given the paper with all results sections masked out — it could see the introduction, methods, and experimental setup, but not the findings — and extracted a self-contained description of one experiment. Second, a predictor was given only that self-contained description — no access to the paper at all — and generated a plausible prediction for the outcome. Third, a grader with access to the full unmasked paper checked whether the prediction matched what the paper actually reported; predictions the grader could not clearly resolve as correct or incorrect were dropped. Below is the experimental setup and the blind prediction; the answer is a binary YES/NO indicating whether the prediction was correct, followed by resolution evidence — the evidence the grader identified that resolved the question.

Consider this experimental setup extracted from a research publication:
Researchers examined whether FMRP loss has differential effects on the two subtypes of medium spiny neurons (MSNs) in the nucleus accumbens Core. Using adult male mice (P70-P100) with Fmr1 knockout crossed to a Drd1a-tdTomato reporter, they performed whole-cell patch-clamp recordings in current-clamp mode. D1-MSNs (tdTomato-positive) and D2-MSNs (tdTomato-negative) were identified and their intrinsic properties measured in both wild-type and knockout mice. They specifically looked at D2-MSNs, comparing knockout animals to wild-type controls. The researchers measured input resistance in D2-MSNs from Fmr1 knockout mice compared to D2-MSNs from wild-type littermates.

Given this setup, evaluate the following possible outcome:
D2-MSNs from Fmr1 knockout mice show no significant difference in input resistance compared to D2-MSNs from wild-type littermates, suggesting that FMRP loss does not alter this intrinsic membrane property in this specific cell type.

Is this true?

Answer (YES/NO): NO